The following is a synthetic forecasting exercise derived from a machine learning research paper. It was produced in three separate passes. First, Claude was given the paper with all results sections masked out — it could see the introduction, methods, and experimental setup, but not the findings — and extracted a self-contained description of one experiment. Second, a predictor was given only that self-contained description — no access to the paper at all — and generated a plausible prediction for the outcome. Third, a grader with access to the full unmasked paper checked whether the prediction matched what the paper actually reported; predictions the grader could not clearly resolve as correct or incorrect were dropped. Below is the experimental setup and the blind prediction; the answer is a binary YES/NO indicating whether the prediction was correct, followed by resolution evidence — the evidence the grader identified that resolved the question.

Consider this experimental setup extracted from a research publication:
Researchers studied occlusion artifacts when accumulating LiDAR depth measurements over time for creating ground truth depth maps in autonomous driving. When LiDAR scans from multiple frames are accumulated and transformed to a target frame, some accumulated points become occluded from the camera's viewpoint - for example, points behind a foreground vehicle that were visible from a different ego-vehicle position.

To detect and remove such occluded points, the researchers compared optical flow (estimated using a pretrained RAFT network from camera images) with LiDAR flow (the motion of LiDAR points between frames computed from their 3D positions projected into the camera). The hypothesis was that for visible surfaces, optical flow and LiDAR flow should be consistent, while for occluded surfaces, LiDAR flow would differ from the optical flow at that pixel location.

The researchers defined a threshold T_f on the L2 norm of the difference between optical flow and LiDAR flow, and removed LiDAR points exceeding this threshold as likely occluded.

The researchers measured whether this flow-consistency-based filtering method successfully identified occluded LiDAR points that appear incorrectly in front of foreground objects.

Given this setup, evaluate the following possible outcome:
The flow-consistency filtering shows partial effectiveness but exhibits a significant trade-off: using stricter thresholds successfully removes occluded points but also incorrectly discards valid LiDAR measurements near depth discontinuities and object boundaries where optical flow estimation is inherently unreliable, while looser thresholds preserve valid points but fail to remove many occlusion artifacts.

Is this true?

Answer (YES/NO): NO